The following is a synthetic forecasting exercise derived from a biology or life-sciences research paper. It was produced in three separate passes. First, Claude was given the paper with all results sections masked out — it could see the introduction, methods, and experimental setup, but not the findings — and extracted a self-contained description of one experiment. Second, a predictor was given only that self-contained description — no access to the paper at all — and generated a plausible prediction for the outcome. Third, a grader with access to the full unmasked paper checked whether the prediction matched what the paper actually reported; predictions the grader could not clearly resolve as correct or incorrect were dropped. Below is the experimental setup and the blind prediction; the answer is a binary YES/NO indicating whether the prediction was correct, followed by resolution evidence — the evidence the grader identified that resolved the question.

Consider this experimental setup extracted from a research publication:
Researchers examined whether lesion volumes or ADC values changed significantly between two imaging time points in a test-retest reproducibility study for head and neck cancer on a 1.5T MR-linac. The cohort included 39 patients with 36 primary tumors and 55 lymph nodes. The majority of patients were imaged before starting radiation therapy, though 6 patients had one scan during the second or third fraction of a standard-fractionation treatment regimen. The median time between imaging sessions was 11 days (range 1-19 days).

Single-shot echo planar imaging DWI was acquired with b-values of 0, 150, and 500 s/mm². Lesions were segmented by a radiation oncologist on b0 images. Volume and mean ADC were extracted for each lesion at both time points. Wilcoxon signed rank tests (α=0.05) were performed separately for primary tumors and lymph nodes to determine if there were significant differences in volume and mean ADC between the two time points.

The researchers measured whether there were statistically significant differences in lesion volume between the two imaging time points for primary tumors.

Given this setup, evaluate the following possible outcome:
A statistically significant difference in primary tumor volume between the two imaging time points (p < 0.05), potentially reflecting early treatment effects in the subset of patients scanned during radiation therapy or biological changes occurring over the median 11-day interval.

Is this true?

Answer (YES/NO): NO